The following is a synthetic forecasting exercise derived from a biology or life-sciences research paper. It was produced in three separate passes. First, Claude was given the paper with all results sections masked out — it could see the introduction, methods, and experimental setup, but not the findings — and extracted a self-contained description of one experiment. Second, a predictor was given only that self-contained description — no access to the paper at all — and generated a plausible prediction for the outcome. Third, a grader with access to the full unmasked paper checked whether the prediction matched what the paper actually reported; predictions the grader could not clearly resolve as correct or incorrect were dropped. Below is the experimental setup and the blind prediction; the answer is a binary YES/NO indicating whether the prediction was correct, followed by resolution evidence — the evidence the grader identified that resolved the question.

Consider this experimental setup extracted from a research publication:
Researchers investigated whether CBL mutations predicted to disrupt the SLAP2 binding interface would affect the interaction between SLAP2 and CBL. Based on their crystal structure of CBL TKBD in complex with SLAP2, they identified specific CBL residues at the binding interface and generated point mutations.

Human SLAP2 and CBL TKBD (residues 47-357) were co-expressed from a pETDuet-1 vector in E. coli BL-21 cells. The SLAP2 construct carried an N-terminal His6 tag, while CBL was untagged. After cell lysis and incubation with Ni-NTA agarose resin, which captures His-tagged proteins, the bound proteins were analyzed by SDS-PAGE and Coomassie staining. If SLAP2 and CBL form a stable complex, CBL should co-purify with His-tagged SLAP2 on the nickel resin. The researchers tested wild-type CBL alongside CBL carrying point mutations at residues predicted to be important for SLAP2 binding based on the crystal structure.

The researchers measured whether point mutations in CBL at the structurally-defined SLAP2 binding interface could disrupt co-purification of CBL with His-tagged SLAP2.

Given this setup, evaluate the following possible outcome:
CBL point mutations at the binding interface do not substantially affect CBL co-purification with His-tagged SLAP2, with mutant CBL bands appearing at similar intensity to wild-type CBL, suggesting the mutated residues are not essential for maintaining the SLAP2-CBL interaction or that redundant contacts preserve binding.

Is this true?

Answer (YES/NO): NO